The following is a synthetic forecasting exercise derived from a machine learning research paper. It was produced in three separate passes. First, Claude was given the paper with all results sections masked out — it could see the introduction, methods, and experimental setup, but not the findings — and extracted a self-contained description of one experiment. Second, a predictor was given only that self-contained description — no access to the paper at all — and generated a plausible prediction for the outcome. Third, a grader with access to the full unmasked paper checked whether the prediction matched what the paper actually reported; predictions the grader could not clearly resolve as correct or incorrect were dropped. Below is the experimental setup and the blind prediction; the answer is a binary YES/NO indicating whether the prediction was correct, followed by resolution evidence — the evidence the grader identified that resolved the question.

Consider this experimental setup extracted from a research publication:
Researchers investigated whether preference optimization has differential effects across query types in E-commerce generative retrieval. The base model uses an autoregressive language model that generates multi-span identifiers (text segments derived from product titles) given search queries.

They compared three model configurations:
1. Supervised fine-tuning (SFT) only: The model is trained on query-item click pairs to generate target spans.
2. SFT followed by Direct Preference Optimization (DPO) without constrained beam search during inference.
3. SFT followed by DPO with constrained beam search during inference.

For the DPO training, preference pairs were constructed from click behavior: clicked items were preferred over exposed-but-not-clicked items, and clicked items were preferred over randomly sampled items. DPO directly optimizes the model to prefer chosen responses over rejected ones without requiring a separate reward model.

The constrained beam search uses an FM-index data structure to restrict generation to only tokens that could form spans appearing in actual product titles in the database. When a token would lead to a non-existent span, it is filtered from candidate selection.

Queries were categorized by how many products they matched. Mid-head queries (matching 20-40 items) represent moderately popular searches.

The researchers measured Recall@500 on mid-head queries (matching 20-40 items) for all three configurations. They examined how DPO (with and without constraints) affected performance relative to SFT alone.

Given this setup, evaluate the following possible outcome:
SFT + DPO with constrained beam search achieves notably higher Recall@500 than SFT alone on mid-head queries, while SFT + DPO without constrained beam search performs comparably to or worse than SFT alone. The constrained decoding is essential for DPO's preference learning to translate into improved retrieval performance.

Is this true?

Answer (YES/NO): NO